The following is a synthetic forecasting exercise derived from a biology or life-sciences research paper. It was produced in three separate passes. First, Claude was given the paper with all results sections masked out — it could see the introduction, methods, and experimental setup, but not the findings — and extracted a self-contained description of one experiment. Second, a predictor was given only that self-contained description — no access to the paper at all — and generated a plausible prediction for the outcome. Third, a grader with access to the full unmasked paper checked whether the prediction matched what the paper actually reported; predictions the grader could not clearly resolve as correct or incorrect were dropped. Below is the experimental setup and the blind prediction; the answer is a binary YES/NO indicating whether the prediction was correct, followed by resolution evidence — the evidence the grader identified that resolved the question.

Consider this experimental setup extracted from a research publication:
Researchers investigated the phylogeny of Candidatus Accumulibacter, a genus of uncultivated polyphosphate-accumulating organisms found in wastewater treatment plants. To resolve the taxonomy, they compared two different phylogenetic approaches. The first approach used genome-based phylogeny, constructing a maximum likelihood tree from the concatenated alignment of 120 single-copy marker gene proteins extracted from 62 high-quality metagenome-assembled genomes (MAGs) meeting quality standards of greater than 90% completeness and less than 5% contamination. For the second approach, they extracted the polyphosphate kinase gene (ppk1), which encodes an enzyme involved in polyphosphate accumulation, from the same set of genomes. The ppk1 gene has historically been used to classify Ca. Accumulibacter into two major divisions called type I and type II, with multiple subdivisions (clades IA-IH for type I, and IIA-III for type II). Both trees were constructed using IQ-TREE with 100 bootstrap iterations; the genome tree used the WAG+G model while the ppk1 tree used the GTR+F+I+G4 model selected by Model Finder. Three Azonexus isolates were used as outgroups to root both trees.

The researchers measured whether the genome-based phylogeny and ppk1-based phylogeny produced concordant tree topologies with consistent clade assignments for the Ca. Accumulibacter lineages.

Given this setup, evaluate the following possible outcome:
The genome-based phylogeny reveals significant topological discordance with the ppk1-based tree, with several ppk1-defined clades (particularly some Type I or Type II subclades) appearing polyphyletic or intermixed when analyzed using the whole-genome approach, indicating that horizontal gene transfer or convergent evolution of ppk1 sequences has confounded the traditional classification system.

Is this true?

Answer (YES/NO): NO